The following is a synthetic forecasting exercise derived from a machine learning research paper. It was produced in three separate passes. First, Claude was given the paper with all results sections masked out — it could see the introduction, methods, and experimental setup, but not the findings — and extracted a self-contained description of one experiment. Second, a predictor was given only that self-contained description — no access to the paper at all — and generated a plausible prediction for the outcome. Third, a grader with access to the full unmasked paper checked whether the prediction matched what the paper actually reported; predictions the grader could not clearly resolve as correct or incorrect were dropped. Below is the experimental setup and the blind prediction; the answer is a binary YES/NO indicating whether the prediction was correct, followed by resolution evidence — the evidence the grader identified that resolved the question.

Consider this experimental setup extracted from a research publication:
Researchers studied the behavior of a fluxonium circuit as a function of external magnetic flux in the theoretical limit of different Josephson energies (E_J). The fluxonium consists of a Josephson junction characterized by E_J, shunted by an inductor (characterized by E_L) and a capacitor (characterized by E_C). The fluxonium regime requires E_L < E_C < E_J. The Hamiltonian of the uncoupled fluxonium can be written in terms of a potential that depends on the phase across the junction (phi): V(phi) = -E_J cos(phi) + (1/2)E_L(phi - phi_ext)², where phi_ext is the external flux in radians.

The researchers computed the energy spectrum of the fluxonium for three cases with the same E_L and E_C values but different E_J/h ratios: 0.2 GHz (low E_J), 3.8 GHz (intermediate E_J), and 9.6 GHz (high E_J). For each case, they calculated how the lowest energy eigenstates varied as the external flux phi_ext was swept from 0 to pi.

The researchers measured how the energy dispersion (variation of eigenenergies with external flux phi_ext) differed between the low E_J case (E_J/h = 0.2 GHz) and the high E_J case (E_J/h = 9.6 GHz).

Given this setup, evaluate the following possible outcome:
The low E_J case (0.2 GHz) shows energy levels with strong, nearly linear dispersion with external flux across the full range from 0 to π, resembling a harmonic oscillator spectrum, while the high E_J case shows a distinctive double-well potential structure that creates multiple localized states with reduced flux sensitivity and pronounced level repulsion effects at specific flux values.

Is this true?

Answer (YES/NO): NO